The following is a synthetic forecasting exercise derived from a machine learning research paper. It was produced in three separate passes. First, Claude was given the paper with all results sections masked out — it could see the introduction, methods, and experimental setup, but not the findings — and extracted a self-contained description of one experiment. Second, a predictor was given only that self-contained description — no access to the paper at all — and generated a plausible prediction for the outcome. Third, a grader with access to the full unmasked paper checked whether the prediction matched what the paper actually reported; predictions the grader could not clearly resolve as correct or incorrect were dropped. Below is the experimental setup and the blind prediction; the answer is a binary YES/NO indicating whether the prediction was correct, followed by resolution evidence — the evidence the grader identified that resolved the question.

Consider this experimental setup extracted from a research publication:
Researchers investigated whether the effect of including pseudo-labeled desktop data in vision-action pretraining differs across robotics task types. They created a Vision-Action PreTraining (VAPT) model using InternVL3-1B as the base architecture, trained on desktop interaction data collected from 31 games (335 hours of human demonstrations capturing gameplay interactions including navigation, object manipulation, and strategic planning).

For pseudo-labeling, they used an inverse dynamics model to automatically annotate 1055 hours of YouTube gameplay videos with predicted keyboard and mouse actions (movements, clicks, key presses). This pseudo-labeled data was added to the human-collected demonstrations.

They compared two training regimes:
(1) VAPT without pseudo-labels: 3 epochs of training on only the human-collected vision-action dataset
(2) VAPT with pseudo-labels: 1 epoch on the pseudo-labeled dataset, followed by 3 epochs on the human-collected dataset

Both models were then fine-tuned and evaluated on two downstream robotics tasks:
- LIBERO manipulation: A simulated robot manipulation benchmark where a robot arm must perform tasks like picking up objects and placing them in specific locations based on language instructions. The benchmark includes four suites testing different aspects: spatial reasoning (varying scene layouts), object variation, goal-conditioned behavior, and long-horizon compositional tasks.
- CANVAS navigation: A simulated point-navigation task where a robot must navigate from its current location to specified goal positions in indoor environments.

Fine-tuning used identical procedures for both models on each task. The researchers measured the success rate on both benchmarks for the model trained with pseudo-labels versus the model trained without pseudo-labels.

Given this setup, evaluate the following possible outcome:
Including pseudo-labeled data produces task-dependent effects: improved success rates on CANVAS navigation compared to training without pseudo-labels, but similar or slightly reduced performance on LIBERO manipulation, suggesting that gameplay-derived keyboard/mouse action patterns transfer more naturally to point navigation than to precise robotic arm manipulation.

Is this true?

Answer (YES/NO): YES